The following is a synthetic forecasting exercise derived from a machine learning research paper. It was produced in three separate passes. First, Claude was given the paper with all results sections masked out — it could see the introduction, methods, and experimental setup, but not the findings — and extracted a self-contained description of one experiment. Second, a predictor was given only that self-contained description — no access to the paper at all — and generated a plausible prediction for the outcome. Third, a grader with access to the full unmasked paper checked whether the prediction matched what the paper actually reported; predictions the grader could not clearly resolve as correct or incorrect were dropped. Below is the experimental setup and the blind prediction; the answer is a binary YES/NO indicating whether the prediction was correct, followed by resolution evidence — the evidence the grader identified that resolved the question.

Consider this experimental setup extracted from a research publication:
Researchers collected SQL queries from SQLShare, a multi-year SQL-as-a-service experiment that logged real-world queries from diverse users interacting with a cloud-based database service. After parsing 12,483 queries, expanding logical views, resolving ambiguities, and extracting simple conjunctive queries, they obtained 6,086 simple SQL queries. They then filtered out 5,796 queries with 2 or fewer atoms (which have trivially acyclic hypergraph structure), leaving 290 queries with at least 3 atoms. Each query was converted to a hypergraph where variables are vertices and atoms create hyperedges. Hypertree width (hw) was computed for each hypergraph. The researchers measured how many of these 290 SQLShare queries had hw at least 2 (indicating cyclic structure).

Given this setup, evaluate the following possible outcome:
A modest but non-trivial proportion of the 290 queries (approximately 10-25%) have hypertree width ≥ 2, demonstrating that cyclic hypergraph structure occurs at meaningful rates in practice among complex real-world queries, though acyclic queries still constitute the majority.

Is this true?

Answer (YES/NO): NO